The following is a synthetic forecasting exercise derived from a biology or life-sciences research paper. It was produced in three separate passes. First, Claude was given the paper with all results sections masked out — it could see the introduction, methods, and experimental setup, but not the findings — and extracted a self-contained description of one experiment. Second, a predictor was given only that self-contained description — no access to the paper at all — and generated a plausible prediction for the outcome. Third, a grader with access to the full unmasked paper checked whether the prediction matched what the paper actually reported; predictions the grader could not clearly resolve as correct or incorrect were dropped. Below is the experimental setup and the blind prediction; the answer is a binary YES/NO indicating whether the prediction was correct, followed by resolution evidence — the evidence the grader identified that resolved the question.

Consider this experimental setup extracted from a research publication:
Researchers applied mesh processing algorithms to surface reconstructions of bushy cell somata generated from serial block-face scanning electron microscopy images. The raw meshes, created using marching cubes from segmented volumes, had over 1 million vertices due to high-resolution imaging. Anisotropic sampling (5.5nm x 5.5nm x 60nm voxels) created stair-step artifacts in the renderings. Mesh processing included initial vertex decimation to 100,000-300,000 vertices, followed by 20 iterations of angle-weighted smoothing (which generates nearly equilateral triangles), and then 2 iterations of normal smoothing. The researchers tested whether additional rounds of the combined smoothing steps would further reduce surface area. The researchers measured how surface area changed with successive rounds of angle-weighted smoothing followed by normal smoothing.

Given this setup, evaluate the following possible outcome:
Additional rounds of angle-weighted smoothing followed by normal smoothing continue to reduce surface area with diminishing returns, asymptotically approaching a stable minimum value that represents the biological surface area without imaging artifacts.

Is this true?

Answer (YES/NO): NO